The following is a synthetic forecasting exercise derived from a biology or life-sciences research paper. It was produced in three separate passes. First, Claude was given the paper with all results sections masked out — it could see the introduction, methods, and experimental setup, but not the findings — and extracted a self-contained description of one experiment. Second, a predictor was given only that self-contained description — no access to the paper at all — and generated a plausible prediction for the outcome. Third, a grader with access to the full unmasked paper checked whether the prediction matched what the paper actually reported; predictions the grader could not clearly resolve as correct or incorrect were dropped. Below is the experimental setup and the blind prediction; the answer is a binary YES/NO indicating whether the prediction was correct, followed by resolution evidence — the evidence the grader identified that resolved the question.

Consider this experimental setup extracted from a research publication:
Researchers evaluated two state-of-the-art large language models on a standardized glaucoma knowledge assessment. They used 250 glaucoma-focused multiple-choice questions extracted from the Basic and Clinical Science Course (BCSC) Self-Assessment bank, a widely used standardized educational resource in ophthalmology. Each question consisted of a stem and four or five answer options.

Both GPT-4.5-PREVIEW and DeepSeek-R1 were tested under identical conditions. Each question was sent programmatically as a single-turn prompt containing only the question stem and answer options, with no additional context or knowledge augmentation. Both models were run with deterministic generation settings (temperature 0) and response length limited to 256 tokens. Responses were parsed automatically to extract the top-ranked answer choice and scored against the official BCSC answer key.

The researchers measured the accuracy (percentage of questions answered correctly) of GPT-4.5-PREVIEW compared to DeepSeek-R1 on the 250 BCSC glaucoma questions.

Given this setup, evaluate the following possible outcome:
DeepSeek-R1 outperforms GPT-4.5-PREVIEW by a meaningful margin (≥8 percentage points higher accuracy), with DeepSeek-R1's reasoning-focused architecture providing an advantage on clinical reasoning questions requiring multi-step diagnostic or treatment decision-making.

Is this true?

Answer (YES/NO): NO